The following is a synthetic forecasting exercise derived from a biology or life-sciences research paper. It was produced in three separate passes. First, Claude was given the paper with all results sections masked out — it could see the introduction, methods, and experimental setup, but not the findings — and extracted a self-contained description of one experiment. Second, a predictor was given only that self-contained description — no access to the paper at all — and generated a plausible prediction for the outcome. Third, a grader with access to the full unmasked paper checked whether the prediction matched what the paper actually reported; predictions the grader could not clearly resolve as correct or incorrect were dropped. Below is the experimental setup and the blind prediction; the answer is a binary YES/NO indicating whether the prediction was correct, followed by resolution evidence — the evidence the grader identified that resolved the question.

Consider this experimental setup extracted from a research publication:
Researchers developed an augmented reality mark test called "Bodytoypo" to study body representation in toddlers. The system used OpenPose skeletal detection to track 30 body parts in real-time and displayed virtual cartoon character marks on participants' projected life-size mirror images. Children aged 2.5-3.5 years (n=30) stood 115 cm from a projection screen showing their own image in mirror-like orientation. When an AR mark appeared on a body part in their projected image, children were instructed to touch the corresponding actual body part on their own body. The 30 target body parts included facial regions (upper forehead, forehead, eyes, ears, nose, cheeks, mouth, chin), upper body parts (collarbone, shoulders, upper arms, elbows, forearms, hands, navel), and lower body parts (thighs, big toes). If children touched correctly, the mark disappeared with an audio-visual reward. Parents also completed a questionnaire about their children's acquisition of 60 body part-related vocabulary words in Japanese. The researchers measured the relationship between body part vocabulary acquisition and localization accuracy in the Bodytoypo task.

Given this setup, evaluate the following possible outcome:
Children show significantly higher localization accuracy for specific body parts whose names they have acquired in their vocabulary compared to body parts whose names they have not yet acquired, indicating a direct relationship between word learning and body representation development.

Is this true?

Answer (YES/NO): NO